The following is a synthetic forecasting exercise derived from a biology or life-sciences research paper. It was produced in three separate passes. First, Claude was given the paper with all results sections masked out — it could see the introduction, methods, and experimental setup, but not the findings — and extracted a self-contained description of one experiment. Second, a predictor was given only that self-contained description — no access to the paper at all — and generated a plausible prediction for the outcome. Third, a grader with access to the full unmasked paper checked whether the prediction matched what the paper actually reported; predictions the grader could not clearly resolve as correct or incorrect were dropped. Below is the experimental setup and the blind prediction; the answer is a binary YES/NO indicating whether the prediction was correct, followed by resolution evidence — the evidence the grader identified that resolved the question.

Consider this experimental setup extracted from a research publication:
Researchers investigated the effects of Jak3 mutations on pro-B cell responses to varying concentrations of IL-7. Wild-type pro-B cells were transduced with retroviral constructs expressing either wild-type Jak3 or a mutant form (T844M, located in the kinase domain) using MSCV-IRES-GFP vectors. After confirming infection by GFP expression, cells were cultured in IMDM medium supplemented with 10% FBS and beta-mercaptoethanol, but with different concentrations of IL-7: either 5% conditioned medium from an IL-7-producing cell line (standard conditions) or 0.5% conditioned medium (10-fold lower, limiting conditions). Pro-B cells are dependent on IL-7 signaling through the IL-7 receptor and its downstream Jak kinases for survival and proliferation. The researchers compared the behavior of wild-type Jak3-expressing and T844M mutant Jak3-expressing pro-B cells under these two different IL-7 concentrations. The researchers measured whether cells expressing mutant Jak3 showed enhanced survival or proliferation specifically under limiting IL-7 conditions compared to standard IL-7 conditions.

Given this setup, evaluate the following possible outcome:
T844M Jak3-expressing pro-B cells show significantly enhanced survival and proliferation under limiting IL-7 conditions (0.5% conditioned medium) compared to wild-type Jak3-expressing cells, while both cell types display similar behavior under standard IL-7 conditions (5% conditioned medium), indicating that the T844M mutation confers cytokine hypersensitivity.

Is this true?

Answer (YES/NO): NO